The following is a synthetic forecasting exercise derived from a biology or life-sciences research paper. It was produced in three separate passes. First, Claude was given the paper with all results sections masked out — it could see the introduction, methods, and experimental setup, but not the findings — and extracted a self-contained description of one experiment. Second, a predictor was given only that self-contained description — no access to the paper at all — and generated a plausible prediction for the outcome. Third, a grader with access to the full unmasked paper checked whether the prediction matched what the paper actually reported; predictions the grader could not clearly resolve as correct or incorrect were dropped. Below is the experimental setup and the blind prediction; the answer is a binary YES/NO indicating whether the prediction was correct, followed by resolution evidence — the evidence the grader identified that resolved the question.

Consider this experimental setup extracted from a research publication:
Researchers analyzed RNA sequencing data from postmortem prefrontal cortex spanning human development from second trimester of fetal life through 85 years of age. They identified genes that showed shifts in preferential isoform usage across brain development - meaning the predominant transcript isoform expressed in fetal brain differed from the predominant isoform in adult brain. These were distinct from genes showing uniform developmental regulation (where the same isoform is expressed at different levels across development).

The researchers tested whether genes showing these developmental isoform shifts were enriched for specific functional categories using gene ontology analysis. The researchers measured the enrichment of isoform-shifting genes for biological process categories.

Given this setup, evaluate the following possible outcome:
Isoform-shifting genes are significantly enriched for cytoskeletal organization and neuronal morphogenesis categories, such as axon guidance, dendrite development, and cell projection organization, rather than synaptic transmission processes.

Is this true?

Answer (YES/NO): NO